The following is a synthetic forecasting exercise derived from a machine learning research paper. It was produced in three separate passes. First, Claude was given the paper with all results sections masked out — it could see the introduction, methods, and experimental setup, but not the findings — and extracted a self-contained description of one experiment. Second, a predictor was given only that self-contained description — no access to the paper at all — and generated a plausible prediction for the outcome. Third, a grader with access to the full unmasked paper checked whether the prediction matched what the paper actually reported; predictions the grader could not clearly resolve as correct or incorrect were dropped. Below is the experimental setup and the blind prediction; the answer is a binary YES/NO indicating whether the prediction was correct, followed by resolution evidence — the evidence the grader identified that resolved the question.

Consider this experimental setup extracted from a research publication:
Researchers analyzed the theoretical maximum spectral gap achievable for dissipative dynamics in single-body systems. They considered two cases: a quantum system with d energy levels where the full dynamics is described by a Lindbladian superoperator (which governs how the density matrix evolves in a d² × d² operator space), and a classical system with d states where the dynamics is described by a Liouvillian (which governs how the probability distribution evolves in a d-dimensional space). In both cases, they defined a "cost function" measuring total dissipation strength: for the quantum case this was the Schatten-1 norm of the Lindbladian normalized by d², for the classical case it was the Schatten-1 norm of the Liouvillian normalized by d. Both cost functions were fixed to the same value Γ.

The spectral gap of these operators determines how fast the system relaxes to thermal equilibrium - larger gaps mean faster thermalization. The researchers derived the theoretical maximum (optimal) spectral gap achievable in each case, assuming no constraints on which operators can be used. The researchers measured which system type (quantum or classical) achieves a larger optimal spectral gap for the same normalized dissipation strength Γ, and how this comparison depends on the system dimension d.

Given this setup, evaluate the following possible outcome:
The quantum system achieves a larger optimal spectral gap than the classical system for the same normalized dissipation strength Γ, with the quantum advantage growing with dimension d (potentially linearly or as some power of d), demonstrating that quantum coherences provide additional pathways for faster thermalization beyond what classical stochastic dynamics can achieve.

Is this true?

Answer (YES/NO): NO